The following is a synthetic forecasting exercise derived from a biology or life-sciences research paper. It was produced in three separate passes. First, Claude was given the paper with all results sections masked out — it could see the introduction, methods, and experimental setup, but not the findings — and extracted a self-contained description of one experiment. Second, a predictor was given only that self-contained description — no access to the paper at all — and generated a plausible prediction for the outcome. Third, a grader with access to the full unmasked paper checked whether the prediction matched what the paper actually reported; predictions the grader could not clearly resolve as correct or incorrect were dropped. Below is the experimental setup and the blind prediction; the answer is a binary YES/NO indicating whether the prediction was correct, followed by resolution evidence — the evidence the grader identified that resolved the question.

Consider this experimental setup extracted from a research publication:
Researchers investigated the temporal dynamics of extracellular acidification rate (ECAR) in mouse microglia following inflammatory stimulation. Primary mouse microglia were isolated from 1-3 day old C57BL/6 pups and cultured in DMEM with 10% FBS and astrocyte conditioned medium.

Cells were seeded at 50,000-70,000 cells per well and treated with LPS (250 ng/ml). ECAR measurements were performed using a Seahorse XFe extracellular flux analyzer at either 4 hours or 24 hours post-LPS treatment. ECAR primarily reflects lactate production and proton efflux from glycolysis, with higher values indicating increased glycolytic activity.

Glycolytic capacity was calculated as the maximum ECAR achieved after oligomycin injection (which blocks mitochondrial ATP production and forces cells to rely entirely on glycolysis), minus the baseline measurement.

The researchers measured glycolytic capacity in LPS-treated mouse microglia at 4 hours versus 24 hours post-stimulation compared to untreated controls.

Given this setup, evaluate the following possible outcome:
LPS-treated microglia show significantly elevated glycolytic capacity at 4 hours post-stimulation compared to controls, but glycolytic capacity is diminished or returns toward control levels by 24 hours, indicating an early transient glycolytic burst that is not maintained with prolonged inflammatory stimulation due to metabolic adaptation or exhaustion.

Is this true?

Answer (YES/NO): NO